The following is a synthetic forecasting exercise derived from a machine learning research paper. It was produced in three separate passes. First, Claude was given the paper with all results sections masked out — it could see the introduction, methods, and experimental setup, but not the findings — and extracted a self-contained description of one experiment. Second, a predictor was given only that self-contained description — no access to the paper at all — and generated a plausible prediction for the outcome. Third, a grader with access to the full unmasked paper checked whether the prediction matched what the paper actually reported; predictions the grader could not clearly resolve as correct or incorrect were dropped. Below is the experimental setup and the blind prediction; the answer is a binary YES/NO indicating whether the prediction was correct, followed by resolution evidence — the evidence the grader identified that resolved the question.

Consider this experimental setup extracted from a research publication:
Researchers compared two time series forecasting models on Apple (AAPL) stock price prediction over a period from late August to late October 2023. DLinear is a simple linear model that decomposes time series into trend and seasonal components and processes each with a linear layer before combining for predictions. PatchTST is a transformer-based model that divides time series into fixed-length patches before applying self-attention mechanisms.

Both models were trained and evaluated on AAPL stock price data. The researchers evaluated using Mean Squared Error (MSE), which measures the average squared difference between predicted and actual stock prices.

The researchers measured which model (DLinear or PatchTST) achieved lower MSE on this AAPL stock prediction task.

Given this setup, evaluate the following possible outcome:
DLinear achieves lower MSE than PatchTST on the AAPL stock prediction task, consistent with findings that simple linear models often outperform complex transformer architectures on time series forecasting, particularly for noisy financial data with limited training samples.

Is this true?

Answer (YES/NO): YES